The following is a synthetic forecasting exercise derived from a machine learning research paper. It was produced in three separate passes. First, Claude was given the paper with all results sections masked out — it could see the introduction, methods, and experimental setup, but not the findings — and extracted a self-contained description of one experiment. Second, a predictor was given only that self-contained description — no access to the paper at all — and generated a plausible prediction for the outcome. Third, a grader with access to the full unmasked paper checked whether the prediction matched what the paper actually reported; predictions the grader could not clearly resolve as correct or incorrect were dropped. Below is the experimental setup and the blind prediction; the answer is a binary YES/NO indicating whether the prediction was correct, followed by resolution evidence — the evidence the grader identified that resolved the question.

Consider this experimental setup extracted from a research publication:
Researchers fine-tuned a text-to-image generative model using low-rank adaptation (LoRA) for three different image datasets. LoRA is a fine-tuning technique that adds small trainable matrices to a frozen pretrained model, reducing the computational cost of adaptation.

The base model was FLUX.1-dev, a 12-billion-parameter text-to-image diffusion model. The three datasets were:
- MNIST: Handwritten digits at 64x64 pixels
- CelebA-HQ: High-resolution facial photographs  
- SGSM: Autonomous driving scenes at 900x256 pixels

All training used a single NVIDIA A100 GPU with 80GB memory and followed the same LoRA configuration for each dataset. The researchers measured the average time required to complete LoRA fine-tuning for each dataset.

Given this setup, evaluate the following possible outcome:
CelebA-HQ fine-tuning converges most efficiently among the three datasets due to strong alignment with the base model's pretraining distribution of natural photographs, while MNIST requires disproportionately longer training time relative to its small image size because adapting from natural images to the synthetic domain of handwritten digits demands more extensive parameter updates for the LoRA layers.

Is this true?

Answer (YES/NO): NO